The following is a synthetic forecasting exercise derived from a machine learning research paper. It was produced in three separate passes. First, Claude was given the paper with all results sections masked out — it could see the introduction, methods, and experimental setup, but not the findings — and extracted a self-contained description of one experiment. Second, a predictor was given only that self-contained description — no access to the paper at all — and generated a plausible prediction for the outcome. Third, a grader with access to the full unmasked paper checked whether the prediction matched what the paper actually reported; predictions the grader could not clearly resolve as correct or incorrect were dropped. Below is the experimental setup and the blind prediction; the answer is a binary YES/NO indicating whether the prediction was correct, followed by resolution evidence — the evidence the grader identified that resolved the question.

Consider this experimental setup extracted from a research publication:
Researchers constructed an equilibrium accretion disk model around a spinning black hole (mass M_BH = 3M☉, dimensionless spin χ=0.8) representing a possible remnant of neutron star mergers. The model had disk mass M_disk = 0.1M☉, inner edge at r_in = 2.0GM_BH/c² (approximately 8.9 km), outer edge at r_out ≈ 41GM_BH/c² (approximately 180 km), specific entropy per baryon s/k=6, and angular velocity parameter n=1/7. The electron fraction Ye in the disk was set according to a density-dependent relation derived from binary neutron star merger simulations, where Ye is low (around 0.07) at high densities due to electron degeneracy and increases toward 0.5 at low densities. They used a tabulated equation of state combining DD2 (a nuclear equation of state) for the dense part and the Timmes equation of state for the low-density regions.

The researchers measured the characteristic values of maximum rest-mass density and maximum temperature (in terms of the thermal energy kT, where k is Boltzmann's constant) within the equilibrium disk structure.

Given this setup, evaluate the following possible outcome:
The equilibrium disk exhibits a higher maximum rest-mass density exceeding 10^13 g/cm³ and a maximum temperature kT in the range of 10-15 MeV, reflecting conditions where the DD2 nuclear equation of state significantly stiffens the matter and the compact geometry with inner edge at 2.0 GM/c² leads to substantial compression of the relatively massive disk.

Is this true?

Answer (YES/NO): NO